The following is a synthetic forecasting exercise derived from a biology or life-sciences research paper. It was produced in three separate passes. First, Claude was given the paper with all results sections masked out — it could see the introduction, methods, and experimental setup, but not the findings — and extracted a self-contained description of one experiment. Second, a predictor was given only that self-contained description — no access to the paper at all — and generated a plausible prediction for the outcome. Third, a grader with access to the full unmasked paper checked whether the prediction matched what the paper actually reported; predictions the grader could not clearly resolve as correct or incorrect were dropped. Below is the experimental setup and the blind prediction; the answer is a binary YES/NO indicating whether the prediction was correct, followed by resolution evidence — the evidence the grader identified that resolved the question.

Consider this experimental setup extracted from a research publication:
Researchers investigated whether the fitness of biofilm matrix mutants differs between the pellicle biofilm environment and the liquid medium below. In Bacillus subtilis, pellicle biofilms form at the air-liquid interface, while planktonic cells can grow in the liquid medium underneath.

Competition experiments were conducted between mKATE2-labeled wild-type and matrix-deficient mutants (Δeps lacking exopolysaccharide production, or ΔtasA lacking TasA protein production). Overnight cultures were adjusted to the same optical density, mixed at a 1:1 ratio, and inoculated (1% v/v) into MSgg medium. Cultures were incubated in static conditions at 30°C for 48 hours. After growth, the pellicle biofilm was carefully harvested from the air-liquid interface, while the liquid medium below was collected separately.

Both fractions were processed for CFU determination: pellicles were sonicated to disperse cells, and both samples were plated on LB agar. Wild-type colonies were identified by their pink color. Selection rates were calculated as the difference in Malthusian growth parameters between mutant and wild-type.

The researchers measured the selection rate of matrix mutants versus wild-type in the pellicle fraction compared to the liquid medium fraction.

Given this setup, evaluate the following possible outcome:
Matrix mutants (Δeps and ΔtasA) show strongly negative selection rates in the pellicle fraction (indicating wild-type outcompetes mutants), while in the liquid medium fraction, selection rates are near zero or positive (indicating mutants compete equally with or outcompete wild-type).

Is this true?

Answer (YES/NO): NO